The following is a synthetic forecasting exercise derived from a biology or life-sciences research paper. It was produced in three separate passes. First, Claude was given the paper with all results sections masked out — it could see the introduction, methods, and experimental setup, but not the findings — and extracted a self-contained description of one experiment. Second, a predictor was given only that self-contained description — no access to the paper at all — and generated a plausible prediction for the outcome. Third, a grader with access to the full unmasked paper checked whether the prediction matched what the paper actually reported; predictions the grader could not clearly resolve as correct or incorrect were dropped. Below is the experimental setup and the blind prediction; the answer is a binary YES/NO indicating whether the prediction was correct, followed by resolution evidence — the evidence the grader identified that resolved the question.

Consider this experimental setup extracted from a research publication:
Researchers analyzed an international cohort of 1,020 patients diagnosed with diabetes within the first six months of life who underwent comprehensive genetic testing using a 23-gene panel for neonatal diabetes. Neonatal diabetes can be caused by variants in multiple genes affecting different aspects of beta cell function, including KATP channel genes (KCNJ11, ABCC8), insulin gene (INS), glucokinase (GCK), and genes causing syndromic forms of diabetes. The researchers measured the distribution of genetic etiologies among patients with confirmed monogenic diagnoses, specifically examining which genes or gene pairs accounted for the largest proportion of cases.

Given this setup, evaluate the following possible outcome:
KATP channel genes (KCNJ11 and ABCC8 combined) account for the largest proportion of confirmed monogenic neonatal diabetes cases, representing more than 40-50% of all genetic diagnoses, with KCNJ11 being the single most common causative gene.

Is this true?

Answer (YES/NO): NO